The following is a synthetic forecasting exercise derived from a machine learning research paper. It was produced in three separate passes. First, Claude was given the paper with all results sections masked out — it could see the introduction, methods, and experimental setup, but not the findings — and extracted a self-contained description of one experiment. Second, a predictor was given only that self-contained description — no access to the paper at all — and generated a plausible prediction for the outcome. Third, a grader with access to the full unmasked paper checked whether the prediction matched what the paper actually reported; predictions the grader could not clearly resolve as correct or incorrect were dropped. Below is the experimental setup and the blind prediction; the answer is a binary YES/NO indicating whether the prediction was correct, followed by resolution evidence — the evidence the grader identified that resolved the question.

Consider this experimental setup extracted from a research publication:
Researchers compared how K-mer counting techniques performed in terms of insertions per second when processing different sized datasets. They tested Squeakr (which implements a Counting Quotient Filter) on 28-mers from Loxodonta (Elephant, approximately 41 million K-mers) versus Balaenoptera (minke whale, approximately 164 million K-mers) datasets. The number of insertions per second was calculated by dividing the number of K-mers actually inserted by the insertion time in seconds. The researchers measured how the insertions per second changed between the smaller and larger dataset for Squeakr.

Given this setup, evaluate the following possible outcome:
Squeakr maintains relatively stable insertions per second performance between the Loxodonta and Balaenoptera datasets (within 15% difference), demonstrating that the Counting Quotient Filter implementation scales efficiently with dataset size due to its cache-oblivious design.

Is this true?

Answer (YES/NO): NO